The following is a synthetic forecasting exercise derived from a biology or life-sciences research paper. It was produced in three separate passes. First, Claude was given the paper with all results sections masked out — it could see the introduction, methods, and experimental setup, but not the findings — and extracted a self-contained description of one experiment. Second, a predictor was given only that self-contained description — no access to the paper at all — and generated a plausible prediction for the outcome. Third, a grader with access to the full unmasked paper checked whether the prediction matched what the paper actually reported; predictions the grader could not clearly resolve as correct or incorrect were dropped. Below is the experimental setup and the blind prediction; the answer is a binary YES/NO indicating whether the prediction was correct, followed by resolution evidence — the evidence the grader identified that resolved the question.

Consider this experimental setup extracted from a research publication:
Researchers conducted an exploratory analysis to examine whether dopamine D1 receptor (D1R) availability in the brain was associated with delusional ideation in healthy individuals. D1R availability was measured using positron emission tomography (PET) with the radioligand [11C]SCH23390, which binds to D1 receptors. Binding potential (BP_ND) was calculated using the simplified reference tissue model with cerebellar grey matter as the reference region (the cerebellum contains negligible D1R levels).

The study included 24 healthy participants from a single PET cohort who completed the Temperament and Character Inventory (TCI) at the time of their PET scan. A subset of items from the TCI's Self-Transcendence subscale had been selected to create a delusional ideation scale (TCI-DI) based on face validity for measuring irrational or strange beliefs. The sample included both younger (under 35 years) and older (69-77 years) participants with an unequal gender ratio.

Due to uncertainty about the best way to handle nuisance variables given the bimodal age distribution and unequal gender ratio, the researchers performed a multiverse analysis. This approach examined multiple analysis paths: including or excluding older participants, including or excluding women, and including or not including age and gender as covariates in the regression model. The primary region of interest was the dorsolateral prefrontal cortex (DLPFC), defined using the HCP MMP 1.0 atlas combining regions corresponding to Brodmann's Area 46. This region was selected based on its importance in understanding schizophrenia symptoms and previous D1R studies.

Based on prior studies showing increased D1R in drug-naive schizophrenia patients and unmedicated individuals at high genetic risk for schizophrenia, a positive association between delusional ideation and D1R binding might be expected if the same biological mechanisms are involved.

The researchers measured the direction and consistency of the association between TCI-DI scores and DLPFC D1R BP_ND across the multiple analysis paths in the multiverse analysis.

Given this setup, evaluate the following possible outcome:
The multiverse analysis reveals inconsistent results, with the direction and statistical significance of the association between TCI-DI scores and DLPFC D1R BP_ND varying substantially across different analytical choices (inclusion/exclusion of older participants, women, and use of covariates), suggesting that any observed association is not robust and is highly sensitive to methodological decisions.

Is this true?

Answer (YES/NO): NO